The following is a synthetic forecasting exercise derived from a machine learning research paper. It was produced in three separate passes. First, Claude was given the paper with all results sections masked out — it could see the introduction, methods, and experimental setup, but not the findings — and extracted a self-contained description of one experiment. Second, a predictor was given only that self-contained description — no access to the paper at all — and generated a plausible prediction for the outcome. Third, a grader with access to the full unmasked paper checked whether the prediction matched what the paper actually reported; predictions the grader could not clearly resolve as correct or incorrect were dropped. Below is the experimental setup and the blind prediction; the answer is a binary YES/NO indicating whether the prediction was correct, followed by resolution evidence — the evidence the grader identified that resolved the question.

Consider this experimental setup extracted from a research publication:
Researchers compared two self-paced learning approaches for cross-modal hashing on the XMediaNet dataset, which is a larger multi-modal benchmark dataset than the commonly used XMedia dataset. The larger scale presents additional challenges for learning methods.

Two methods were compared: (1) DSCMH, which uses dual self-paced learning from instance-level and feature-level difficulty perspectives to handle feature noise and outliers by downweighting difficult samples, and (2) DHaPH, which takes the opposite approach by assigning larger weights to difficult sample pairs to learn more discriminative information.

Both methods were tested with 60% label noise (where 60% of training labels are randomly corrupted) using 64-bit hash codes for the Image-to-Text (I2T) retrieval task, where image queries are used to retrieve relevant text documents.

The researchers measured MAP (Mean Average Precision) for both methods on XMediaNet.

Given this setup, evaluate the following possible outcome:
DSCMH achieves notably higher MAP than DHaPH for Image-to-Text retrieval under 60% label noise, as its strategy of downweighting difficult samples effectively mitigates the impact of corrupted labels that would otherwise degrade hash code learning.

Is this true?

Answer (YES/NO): NO